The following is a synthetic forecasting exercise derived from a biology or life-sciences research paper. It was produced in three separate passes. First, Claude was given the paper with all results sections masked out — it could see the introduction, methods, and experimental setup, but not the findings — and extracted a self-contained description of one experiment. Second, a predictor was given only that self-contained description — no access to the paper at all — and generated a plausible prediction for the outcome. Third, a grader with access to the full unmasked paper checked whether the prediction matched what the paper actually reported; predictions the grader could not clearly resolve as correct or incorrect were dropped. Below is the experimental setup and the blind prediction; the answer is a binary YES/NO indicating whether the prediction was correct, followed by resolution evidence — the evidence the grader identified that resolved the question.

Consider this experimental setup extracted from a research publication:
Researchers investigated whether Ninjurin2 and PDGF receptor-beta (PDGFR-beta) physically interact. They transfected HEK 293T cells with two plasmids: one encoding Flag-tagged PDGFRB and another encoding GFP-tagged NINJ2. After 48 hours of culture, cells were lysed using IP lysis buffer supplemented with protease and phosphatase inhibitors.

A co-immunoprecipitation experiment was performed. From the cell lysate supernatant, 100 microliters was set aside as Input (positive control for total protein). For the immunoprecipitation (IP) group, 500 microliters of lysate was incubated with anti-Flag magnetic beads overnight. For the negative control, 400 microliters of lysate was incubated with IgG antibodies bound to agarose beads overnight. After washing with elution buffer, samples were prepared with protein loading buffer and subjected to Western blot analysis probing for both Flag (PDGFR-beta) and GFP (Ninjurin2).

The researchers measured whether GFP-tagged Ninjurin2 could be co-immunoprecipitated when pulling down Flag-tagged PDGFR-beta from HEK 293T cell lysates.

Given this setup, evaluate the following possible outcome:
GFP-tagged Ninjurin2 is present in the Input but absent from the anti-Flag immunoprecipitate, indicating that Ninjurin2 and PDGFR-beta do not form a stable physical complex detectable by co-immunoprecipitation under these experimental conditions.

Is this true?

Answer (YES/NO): NO